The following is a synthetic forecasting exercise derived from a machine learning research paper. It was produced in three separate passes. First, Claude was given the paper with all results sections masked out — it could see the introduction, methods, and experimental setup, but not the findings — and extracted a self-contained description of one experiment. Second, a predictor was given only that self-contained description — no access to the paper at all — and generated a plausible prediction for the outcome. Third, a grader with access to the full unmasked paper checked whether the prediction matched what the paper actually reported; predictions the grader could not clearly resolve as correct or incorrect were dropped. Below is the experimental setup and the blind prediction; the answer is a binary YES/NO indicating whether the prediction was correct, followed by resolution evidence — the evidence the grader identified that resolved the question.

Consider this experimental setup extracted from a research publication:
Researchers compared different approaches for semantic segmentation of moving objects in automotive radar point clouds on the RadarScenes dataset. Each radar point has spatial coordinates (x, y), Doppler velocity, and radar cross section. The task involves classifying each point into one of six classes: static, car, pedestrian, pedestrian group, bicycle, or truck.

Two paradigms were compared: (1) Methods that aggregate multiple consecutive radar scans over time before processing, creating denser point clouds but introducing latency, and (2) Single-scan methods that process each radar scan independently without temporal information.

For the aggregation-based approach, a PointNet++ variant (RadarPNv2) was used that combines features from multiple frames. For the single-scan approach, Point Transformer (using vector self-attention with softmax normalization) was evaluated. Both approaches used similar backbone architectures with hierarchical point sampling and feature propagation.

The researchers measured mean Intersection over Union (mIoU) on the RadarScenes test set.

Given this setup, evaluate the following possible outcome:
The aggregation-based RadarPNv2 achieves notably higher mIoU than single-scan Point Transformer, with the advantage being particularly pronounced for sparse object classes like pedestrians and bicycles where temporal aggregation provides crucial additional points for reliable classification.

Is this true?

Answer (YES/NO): NO